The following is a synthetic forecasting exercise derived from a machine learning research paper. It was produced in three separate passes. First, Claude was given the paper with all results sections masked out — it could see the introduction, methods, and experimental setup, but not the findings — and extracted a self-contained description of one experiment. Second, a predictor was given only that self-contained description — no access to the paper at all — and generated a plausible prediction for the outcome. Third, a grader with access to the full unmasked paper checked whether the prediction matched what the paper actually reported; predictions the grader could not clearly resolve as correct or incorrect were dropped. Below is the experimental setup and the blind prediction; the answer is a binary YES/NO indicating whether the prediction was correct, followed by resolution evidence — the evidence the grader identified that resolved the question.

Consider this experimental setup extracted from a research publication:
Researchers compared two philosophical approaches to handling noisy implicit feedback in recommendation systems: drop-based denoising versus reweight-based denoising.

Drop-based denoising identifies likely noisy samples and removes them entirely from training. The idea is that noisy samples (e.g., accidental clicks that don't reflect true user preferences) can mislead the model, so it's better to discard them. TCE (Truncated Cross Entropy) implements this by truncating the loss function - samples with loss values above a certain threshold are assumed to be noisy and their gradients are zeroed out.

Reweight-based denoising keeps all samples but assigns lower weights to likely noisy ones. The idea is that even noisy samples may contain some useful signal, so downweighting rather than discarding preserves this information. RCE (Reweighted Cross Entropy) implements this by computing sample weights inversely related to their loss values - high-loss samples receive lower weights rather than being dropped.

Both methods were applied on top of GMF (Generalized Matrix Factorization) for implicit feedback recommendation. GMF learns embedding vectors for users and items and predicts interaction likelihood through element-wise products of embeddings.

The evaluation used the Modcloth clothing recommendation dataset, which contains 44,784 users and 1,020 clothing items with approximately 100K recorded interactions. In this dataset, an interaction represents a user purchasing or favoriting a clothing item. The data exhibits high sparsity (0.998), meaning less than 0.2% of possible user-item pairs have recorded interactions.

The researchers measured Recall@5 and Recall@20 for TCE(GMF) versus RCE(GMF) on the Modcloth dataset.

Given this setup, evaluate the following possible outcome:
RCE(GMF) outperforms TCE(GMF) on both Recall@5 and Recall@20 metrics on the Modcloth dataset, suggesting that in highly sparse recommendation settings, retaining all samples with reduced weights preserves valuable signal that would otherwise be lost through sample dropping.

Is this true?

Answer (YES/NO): YES